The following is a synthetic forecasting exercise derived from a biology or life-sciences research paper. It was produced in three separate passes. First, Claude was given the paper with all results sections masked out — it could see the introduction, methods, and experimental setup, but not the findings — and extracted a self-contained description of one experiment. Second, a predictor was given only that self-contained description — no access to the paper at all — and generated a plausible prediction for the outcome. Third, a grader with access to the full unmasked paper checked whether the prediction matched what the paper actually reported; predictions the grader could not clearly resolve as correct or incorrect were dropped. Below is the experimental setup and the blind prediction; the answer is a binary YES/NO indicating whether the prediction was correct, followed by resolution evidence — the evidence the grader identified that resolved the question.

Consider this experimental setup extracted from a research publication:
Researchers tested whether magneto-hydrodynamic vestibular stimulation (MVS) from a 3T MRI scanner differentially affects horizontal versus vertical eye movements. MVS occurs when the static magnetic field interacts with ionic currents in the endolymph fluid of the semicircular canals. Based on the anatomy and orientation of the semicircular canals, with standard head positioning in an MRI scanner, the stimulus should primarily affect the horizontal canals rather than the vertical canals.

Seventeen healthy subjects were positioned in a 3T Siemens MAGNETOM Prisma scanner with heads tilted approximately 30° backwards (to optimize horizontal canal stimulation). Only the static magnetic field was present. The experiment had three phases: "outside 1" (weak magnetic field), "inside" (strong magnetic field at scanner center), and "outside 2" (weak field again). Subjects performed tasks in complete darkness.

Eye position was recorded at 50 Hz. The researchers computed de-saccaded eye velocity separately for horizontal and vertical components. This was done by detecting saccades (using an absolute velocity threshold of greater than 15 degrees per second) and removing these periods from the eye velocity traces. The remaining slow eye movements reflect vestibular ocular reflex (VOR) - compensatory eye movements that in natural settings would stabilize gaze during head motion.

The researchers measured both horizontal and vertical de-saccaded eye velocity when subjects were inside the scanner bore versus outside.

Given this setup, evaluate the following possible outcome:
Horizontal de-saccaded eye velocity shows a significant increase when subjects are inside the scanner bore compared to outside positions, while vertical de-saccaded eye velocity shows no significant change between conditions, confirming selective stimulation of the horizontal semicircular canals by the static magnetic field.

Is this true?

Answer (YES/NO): YES